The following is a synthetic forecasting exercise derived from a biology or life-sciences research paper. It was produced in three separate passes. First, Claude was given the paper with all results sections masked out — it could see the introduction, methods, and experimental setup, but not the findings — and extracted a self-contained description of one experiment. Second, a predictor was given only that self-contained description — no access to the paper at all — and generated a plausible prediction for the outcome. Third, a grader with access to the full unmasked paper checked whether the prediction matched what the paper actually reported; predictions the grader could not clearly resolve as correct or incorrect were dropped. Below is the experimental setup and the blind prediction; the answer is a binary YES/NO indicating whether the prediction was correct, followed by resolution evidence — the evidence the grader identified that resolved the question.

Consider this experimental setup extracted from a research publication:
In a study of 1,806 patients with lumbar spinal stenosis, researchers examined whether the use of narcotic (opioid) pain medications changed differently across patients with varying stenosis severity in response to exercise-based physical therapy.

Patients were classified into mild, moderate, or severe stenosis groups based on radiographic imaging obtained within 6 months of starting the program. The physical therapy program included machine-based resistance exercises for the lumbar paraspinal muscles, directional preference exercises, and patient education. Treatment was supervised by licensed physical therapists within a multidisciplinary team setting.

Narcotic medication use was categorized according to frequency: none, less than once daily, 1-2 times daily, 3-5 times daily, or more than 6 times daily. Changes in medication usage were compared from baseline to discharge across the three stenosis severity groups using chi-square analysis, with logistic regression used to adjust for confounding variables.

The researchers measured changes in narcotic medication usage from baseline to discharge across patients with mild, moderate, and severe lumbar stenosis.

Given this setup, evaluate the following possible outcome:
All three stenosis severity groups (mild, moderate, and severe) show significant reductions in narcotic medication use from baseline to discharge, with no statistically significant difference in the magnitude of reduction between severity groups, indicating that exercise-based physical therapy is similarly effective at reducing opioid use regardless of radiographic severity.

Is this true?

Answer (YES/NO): NO